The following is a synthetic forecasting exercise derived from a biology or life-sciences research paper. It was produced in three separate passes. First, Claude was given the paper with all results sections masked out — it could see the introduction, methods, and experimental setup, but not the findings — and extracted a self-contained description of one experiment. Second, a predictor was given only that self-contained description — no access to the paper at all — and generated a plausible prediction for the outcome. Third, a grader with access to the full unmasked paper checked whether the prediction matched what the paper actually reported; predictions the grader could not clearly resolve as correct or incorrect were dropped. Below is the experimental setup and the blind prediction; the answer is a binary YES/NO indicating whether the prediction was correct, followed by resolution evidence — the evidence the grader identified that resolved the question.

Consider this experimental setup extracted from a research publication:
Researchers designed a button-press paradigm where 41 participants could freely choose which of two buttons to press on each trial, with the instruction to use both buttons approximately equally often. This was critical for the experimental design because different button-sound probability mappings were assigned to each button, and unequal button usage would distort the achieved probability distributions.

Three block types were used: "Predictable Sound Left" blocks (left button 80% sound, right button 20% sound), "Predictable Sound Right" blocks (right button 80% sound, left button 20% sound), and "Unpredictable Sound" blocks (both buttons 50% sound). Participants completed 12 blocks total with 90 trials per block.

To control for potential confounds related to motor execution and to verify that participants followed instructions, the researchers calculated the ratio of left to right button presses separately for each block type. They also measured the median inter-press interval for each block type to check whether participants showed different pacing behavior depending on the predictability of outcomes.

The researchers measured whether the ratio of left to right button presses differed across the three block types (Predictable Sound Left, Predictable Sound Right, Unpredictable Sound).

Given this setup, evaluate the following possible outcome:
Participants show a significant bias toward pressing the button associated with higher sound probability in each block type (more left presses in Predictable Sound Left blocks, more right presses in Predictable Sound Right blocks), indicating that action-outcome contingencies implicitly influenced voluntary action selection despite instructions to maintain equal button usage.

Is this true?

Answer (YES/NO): NO